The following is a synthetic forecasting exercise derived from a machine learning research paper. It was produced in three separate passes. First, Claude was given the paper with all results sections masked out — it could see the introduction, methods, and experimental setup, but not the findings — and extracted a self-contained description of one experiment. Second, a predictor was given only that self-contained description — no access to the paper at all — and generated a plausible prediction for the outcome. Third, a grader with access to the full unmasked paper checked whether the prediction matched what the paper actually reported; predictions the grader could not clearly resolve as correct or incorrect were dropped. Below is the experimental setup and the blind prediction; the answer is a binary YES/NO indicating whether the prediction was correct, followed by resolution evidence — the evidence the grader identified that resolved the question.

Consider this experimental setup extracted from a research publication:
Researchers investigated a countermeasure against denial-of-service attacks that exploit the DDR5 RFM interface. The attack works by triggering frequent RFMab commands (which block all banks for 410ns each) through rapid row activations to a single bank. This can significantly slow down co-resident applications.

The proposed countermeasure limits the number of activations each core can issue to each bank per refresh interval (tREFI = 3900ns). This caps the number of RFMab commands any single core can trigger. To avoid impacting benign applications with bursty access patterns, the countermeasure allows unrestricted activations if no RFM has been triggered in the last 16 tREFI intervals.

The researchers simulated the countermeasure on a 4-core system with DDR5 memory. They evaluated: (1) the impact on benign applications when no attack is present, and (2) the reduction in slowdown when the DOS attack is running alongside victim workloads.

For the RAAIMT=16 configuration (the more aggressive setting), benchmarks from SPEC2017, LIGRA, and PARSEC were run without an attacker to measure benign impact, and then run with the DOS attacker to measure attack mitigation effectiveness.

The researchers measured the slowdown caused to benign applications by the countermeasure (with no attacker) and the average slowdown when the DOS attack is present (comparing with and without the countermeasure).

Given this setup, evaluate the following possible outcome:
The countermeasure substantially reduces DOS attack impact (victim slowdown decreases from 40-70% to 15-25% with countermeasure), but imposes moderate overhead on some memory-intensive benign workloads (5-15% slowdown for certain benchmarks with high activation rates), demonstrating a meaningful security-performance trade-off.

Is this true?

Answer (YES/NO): NO